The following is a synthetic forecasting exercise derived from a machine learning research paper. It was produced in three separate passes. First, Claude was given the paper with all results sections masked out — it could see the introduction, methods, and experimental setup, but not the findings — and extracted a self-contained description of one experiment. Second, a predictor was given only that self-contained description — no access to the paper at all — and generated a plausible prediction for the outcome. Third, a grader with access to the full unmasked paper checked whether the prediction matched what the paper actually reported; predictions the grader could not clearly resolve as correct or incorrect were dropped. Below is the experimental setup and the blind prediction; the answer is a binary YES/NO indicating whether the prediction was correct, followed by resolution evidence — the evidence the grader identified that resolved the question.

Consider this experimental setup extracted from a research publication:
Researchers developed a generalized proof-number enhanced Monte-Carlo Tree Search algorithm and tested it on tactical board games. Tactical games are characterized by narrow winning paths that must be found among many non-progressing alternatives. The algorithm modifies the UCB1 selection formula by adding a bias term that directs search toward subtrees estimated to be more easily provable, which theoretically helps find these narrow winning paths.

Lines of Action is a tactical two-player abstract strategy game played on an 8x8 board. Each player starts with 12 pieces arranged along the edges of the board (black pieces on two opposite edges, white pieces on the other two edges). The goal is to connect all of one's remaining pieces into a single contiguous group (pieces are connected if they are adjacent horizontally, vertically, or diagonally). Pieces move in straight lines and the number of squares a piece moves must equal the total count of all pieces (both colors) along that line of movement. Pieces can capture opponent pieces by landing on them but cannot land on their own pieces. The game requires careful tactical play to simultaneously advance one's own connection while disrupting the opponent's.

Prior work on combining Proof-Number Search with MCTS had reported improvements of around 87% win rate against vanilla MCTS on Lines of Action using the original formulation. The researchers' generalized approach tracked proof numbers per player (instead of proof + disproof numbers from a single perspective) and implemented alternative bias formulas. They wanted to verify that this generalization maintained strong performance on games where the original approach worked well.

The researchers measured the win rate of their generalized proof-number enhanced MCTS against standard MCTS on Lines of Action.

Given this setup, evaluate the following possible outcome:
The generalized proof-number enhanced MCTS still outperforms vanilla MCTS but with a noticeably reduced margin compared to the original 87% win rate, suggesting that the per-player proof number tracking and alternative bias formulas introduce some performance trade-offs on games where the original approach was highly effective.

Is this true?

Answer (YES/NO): NO